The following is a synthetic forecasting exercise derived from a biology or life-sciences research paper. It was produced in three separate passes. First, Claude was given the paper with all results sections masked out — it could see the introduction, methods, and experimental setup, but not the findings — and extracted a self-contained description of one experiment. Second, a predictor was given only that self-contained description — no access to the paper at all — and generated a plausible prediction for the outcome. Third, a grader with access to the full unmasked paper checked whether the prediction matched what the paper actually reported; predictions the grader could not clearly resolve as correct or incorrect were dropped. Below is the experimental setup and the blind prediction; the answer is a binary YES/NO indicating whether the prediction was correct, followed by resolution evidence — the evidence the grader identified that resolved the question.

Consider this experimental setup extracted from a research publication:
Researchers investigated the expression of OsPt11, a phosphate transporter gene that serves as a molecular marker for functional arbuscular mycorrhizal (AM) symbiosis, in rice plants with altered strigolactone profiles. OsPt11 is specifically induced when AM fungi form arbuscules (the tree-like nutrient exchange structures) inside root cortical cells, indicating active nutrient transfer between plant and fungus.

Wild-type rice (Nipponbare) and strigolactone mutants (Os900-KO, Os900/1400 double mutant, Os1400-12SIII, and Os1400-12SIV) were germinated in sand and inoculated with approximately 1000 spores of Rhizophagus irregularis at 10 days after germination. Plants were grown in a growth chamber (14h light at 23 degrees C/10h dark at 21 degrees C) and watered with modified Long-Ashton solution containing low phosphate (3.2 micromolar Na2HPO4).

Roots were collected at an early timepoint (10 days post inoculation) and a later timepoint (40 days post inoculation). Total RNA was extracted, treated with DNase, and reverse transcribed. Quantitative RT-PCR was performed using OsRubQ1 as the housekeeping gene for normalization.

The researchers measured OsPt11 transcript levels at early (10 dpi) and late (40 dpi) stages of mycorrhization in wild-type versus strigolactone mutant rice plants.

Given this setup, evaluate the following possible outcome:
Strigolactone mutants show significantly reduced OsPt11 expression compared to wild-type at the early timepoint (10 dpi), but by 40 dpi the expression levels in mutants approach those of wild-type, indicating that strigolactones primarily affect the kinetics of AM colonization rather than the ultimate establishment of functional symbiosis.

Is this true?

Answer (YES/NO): NO